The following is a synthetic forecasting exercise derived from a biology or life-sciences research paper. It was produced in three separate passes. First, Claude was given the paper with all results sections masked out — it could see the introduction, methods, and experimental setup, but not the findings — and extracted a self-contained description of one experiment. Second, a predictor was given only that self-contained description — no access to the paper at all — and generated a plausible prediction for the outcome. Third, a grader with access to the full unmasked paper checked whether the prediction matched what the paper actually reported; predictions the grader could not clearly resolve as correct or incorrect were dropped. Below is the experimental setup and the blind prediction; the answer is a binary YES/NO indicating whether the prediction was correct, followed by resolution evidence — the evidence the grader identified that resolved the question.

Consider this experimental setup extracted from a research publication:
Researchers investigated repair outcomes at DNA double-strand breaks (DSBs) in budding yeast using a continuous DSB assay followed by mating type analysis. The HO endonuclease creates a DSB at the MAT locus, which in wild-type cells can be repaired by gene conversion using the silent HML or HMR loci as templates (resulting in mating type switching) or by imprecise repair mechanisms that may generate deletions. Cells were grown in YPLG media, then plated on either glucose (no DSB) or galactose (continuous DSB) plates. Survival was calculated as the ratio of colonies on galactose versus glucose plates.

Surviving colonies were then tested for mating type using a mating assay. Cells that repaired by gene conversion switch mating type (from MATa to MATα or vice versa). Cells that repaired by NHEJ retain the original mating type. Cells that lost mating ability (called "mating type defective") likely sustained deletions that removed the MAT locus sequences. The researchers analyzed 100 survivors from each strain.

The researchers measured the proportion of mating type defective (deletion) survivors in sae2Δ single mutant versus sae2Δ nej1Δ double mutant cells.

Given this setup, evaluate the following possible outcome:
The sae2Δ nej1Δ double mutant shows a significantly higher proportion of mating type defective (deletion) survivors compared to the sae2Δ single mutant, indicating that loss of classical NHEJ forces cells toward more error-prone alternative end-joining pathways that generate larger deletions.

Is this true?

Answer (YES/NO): YES